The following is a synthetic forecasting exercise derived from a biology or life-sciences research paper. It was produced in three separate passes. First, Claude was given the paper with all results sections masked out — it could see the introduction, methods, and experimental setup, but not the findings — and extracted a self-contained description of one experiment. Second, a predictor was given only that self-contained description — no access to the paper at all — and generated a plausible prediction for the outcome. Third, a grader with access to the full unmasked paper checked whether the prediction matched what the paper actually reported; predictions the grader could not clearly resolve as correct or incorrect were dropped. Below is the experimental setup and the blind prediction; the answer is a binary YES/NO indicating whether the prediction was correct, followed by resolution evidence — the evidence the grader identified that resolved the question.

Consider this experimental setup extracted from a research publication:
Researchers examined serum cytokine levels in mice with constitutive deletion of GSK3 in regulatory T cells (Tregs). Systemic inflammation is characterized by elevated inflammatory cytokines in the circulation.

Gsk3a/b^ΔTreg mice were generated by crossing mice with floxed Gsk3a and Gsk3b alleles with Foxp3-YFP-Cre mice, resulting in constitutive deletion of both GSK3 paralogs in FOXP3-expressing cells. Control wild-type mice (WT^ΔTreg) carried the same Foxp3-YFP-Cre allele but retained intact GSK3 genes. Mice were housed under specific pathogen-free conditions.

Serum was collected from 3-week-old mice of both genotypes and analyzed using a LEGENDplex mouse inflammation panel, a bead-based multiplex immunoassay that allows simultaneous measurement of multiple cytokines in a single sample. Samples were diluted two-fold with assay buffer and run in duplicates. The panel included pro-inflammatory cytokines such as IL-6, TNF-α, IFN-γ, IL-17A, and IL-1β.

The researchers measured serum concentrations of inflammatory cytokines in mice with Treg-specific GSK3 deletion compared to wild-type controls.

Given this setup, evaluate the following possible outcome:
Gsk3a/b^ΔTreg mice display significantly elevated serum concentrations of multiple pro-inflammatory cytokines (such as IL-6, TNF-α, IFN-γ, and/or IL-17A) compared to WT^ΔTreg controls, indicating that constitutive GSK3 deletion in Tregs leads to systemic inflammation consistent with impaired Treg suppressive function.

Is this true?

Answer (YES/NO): YES